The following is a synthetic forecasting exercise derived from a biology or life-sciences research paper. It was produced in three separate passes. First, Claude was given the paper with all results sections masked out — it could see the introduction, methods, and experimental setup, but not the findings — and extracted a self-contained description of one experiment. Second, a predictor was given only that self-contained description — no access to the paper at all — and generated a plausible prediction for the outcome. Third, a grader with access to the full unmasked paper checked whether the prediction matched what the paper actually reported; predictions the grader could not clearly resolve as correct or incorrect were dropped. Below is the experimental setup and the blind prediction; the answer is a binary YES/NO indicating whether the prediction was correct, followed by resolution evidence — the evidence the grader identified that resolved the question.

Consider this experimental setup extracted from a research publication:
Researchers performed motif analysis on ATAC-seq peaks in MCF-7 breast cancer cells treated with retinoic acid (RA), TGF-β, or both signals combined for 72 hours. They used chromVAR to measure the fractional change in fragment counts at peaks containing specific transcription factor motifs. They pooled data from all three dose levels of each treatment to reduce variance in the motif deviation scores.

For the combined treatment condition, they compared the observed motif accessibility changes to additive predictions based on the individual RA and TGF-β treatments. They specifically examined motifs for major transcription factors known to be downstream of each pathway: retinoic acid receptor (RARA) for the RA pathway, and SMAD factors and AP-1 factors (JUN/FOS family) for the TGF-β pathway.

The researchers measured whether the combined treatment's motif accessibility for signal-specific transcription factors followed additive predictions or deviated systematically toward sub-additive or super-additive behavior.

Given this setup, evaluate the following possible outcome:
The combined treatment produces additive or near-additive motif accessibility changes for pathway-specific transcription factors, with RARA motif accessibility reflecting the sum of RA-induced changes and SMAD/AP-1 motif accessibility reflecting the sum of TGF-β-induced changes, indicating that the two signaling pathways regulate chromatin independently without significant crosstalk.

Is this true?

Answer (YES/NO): NO